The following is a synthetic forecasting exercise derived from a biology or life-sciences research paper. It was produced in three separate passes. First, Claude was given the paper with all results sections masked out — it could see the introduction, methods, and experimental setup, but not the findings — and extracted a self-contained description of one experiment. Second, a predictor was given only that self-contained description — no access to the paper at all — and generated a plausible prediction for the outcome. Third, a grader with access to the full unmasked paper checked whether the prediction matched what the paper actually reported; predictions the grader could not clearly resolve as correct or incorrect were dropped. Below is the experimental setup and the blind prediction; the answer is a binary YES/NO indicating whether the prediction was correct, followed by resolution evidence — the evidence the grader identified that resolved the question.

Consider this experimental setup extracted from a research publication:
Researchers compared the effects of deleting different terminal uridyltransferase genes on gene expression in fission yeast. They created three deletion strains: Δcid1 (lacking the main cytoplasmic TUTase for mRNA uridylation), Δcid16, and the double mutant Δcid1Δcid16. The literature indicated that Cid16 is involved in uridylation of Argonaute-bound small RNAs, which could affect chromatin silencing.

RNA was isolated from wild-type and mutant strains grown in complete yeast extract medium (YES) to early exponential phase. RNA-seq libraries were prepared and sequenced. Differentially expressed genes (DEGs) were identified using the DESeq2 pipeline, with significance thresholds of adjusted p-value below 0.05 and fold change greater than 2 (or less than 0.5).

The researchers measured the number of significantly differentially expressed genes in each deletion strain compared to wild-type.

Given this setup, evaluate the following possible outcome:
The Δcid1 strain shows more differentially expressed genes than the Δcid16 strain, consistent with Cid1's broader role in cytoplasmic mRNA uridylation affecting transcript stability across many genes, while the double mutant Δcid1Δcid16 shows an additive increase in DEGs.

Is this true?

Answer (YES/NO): NO